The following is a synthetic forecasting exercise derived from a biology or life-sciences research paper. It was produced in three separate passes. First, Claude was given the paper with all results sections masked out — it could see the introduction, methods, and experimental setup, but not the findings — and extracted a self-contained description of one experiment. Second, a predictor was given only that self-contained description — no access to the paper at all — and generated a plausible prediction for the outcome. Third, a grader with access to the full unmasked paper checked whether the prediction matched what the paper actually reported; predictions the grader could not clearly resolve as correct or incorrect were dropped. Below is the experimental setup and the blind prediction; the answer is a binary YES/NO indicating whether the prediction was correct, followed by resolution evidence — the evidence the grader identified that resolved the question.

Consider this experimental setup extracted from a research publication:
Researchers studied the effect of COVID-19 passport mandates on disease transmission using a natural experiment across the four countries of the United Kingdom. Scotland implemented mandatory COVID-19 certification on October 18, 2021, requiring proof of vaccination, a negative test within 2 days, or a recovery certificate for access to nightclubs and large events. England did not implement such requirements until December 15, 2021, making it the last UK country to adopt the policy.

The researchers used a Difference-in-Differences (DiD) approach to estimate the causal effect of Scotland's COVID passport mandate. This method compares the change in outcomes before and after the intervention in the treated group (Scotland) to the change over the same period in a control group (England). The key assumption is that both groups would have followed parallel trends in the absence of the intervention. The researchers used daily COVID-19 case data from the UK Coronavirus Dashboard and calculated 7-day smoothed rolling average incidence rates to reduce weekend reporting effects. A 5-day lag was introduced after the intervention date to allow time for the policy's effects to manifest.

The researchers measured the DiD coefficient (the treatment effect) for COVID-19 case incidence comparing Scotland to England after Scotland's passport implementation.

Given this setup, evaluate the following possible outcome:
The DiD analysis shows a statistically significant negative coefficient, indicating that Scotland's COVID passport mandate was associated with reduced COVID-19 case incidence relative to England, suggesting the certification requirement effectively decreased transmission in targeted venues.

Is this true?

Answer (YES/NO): NO